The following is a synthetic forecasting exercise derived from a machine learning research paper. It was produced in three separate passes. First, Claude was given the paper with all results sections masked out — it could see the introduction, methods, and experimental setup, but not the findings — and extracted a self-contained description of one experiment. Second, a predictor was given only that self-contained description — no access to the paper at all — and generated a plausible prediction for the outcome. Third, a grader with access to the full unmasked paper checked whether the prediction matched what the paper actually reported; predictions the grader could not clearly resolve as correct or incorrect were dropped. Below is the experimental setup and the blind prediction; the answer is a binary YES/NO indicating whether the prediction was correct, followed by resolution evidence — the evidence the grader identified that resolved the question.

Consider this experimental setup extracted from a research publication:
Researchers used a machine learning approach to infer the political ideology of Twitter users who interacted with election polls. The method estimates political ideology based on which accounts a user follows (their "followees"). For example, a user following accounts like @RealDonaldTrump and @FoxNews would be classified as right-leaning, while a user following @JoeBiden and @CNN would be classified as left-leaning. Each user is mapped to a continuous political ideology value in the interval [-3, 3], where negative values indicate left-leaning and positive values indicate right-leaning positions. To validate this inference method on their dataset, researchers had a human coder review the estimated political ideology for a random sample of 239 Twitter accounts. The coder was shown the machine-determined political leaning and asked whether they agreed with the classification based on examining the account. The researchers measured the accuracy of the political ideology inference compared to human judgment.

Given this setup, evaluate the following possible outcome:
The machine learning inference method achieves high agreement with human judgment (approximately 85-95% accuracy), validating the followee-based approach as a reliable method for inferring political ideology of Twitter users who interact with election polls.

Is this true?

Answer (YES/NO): YES